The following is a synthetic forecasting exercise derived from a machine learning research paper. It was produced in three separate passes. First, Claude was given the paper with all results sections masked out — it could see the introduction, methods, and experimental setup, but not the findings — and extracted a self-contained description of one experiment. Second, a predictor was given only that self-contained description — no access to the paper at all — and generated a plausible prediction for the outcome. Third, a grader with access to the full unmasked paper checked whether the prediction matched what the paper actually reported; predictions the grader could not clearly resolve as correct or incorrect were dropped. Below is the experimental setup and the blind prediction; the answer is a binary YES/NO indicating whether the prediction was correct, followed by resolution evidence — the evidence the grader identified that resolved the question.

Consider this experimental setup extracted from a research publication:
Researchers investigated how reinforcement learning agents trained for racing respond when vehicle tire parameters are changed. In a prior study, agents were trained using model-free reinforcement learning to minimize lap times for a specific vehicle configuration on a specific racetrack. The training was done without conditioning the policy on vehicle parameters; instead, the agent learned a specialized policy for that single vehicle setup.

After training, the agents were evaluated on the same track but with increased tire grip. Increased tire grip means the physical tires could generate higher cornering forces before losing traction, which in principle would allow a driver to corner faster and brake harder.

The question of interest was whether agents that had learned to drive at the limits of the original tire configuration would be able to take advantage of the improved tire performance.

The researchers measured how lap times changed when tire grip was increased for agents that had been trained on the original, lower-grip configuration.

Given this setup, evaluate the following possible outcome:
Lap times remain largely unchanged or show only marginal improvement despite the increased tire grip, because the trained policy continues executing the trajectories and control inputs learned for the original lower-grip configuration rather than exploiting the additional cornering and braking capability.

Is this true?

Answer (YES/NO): NO